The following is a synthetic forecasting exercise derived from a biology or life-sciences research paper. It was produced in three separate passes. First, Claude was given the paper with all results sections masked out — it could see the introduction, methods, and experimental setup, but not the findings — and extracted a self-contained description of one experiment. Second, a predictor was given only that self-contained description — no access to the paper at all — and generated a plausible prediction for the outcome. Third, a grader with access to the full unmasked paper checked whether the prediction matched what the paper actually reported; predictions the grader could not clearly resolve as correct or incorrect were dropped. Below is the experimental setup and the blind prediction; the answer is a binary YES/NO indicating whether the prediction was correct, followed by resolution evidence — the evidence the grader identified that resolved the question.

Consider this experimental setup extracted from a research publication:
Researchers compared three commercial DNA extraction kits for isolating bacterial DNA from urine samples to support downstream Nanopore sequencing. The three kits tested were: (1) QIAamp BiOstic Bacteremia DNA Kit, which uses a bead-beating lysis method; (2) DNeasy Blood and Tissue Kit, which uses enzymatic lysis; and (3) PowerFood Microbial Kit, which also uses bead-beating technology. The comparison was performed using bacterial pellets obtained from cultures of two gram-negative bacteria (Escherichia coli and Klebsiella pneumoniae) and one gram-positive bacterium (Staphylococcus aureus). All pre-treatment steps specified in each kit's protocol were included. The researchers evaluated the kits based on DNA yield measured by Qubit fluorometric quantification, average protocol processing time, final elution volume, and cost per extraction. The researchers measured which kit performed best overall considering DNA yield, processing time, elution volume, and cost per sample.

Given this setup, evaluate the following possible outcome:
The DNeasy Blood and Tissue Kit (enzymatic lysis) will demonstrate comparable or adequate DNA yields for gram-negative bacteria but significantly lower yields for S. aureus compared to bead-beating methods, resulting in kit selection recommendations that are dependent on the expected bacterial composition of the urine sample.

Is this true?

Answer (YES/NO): NO